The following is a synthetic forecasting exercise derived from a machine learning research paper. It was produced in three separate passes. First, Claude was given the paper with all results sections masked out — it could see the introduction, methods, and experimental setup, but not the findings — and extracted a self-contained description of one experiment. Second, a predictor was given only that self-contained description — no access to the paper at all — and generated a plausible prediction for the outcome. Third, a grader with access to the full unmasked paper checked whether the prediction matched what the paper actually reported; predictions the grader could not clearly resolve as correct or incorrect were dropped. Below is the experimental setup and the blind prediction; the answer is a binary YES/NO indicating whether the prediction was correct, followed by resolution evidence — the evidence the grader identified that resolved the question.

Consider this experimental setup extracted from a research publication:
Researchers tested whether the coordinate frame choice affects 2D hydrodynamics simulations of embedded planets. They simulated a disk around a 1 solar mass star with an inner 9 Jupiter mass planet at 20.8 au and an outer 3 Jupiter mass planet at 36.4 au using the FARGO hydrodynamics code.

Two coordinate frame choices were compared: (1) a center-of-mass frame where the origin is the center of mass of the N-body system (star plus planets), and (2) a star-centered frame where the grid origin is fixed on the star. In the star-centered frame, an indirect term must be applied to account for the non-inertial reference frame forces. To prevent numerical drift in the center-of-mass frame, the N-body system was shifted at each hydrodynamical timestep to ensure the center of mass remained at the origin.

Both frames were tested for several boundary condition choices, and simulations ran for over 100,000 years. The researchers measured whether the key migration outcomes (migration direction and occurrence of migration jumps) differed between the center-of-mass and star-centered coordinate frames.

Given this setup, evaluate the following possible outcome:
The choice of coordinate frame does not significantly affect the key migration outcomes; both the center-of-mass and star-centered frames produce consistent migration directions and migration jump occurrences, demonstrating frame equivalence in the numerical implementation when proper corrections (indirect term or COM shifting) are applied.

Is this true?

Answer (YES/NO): NO